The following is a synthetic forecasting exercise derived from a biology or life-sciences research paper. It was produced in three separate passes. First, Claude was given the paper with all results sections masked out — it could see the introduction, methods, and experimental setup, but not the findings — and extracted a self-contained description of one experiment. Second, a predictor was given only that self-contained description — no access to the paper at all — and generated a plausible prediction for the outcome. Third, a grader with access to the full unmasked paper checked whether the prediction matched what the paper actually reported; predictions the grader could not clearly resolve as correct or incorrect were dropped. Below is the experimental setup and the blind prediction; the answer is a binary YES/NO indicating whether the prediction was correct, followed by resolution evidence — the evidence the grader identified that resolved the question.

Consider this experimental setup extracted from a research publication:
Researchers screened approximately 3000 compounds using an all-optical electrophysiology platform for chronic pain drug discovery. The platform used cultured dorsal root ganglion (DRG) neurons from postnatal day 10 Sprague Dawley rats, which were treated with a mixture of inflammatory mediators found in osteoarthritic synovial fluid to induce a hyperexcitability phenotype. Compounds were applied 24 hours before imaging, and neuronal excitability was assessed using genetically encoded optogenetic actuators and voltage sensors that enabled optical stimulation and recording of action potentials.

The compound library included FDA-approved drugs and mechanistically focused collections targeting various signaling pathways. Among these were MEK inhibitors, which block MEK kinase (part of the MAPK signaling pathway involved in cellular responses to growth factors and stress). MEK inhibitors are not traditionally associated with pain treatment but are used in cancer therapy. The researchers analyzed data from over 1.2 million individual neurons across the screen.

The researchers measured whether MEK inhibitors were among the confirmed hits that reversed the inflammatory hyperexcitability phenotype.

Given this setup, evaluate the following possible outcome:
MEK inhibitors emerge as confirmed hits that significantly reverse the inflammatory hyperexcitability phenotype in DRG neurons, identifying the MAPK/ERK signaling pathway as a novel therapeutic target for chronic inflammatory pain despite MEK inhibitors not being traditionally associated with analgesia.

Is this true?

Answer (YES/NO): YES